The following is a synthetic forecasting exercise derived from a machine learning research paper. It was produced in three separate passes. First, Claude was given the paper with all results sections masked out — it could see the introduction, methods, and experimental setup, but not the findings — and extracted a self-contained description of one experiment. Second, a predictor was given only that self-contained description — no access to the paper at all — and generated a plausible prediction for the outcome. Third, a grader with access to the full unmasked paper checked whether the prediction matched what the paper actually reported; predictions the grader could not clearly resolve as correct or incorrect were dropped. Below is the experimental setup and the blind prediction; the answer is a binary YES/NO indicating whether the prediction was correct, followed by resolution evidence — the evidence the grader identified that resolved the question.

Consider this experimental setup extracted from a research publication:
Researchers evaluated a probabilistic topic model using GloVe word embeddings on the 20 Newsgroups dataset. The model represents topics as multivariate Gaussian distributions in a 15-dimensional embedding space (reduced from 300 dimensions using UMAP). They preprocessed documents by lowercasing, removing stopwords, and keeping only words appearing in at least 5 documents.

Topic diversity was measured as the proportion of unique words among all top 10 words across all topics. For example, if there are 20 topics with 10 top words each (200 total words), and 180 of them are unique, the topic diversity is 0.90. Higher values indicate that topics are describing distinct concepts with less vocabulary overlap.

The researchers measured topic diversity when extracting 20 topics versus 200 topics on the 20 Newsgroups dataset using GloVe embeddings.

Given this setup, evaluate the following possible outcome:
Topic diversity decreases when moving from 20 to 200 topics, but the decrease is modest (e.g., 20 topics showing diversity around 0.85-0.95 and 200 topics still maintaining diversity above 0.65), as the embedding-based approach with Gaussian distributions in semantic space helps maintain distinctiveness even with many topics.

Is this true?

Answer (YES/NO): NO